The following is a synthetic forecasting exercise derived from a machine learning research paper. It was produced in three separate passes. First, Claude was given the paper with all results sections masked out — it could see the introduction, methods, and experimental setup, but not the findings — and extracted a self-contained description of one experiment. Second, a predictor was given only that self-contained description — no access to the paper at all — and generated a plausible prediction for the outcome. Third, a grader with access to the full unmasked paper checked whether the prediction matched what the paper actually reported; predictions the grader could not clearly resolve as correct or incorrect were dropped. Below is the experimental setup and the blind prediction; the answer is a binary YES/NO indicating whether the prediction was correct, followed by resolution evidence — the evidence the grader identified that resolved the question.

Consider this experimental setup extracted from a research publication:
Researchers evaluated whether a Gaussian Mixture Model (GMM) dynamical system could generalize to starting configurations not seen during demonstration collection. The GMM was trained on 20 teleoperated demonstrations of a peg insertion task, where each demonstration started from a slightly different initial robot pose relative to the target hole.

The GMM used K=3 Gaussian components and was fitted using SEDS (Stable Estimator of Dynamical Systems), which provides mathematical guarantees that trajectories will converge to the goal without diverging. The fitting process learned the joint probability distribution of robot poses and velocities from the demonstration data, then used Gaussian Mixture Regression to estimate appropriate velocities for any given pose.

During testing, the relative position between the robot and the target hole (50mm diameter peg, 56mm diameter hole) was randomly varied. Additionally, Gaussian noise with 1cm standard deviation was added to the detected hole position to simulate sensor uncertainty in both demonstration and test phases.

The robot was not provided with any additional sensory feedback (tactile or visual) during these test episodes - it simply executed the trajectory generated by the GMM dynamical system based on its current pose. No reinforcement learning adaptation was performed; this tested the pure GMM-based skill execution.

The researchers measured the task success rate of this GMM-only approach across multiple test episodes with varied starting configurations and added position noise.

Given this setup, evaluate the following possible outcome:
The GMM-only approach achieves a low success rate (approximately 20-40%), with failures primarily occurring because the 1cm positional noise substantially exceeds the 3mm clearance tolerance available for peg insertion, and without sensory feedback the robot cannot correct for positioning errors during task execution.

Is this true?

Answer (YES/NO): NO